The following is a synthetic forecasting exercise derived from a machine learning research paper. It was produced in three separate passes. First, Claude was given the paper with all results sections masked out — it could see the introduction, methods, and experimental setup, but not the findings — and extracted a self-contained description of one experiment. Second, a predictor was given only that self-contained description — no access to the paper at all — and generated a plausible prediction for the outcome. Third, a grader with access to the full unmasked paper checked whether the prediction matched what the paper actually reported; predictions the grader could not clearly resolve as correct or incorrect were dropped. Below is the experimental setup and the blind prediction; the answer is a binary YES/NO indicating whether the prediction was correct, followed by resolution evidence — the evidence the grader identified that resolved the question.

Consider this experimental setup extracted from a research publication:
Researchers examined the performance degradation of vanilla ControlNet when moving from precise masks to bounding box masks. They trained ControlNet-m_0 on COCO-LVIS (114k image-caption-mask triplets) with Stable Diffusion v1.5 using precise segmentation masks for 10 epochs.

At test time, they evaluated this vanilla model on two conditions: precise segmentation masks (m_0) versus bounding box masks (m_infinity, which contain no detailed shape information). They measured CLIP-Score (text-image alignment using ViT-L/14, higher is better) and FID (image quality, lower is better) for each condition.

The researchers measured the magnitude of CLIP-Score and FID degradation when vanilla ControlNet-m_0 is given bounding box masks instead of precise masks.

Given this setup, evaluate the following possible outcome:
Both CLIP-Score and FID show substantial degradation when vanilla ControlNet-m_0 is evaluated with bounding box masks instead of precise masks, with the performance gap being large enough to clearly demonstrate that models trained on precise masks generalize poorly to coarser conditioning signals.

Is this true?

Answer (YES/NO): YES